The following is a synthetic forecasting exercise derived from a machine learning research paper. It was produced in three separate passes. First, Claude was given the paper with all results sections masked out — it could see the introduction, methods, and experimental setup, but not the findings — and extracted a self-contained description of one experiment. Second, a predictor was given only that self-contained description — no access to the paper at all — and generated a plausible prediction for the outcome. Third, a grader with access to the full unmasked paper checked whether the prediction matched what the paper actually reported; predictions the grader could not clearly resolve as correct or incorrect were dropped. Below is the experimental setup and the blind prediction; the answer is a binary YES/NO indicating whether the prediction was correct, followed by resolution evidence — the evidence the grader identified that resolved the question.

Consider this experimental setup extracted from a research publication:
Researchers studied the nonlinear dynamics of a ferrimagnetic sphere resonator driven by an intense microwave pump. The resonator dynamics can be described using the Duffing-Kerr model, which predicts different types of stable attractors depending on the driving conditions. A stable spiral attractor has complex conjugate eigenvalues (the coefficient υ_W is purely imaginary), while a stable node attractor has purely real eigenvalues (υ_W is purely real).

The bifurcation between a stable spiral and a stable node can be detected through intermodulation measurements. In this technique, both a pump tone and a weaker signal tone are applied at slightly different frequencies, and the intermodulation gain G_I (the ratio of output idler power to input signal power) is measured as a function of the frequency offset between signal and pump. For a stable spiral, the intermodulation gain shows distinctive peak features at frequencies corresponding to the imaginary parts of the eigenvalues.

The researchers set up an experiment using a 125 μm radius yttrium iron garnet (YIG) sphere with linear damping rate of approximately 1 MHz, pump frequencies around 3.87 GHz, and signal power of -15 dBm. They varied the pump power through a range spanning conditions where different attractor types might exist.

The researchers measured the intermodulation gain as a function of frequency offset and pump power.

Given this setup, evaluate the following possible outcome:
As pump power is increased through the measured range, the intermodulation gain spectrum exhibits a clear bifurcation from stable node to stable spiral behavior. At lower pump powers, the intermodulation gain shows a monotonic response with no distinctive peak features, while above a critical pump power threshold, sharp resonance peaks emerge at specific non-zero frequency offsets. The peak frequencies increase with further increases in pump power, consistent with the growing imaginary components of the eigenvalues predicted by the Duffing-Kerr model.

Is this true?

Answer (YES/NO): NO